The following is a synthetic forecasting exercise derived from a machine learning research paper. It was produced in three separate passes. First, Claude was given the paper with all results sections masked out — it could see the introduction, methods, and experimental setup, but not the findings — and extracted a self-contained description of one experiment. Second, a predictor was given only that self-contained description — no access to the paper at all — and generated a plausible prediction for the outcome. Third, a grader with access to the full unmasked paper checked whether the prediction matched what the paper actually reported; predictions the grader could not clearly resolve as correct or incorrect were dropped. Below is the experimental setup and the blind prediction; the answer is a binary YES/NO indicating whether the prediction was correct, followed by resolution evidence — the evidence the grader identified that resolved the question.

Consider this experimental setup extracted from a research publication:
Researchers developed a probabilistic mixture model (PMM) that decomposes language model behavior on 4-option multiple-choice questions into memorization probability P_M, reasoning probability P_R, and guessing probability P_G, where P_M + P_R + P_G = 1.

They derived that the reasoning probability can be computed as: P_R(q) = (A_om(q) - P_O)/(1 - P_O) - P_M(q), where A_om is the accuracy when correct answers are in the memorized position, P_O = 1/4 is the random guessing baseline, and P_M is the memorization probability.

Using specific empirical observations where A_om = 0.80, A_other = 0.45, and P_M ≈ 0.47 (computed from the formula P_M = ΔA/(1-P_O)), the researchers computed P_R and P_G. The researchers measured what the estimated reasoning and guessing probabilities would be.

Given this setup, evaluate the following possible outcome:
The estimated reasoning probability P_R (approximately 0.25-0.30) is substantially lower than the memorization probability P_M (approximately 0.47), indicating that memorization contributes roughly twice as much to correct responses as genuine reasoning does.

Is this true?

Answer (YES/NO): YES